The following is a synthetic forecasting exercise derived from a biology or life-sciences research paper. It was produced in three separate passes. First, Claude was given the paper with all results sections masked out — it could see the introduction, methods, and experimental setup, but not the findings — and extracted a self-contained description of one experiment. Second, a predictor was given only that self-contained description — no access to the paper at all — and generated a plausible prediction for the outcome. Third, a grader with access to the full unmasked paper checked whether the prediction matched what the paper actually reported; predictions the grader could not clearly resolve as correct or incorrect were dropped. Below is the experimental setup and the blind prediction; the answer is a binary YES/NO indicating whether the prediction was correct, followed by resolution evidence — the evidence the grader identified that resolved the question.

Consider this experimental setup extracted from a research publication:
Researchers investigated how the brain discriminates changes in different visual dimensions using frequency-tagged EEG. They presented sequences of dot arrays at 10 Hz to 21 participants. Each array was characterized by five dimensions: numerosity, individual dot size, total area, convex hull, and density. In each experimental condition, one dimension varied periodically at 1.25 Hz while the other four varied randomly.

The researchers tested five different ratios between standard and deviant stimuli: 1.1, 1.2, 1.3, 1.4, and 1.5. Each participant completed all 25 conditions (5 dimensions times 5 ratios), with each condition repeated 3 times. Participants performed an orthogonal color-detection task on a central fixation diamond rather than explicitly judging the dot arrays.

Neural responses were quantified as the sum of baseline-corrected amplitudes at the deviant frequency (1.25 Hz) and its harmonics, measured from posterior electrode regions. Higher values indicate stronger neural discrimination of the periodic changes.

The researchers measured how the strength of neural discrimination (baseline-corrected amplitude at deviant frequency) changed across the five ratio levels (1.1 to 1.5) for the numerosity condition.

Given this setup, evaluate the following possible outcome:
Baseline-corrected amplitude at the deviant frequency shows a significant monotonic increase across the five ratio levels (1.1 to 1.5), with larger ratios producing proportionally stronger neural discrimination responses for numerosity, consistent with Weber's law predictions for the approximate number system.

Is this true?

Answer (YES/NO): NO